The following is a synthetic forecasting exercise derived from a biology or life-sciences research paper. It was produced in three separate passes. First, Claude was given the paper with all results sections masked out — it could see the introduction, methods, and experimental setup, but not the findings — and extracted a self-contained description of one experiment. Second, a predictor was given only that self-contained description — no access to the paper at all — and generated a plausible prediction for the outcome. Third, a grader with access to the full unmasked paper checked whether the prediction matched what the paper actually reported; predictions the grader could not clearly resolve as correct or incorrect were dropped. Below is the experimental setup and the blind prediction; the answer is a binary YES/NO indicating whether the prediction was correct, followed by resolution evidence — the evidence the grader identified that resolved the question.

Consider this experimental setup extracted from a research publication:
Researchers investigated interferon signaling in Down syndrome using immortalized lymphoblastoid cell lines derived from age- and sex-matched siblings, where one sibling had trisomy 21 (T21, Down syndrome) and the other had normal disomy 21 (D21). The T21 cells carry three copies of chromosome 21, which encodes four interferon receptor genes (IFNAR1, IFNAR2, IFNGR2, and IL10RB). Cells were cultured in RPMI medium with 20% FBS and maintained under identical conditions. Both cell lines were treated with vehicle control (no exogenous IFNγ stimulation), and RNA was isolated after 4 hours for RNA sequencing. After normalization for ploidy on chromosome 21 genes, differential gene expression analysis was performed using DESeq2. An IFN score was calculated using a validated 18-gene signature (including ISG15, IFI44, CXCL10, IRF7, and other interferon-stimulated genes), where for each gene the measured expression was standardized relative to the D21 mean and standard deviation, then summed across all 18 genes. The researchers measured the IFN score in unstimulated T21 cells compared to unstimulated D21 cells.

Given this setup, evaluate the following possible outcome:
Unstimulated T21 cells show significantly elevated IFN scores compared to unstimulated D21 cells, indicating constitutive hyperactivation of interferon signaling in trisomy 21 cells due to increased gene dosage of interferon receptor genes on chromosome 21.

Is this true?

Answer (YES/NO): YES